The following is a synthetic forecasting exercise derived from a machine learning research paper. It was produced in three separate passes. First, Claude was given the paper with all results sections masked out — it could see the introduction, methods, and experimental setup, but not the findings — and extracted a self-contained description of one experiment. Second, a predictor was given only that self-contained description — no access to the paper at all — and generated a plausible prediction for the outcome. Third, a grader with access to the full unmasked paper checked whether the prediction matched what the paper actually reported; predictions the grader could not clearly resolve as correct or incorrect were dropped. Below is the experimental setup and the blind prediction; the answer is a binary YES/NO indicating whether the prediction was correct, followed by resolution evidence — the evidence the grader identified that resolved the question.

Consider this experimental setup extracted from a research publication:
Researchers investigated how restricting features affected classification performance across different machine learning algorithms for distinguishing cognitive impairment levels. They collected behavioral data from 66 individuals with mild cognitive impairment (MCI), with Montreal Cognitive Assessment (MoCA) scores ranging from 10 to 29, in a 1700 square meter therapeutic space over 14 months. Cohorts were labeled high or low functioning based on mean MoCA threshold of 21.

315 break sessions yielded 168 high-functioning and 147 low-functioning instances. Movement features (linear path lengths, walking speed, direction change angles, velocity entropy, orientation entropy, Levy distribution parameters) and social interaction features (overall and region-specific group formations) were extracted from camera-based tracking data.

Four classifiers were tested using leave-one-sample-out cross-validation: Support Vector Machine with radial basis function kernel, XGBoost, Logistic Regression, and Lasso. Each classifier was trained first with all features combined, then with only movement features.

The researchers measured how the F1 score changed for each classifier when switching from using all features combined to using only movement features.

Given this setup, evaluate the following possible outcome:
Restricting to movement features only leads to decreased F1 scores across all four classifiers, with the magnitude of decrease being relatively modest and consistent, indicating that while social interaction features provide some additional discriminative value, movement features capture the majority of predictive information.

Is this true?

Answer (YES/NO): NO